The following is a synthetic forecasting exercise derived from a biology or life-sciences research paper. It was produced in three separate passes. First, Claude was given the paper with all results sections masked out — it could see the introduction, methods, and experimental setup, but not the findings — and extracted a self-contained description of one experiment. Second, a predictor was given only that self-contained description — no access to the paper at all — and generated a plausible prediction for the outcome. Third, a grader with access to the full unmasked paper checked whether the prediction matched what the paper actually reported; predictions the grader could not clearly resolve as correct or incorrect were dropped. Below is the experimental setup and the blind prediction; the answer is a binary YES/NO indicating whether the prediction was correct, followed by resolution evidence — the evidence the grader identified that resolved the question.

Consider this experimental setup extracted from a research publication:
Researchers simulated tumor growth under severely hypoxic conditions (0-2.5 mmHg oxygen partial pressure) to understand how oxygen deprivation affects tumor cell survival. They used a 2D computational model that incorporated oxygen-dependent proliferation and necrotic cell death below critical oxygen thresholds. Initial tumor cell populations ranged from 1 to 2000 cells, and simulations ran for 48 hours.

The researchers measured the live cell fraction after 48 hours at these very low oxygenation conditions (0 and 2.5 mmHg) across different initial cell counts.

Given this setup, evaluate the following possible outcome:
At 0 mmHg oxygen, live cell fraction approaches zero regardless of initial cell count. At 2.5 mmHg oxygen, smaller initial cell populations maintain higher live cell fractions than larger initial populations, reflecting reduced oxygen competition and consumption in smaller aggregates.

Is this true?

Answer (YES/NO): NO